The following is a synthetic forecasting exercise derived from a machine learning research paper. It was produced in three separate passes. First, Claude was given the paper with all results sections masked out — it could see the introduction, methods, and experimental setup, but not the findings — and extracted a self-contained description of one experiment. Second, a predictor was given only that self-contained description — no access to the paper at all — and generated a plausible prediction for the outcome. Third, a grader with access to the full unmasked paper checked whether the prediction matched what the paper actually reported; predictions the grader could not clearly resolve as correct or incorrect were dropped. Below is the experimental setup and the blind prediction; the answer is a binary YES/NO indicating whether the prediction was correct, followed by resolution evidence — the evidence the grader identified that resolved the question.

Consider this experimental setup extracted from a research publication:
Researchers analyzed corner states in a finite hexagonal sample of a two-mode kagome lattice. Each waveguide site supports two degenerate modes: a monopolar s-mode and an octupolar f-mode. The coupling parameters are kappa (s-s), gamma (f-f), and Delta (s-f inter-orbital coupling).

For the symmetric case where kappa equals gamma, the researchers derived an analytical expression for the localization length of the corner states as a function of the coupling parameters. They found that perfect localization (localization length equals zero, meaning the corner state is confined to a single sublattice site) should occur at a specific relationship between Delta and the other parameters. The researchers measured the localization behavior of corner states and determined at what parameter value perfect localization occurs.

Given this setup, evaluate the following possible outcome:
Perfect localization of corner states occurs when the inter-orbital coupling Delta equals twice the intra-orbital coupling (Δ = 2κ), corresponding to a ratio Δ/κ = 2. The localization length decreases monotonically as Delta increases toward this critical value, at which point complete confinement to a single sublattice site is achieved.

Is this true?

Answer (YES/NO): NO